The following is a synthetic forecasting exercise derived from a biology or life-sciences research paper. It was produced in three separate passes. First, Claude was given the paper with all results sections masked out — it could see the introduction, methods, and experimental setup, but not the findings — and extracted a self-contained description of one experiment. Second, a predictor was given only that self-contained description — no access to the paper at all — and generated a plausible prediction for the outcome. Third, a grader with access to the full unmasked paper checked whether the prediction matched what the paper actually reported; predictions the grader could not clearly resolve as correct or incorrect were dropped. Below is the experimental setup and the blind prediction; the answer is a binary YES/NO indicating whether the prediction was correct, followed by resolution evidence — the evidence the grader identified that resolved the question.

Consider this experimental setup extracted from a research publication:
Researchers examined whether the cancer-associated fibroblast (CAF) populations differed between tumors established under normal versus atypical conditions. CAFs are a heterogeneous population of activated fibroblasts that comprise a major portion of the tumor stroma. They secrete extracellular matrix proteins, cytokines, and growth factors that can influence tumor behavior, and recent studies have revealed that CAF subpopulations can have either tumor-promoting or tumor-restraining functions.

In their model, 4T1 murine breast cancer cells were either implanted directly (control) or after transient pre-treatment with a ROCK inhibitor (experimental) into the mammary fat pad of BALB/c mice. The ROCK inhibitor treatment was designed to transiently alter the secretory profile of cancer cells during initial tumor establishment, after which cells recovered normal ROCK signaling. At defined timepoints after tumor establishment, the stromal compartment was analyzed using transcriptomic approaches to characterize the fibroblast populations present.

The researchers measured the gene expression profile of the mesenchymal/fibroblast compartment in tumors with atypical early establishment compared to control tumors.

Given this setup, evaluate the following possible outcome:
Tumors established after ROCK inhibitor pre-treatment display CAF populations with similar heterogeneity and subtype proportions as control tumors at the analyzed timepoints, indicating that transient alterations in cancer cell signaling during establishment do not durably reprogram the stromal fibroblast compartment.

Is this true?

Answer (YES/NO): NO